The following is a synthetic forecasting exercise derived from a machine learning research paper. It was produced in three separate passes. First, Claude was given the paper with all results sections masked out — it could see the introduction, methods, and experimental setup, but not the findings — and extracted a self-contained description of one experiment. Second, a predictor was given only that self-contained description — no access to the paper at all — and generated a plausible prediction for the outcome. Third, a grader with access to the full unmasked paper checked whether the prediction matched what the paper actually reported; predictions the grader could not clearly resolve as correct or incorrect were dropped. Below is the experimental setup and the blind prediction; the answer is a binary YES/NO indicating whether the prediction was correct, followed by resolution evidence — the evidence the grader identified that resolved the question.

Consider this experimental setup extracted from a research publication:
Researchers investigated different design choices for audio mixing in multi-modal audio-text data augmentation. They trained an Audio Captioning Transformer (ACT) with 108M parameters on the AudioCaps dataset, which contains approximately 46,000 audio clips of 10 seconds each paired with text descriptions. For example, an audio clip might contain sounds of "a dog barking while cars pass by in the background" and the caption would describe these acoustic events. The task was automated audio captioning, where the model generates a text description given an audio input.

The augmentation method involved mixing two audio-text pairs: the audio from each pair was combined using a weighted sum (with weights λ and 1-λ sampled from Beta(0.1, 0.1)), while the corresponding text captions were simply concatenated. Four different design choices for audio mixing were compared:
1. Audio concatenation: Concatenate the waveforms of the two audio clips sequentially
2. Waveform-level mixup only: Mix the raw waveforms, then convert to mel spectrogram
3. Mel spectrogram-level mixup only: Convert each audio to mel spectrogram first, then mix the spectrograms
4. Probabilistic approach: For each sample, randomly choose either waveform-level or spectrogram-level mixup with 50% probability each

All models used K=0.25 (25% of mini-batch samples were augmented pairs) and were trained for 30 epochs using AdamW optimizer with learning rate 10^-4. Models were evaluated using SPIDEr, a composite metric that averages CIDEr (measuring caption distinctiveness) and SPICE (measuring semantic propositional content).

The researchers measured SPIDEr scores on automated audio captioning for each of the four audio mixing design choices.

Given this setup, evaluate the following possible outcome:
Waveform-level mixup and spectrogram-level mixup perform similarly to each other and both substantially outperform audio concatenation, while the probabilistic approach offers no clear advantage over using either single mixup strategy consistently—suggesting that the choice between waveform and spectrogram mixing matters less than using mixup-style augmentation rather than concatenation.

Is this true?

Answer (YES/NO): NO